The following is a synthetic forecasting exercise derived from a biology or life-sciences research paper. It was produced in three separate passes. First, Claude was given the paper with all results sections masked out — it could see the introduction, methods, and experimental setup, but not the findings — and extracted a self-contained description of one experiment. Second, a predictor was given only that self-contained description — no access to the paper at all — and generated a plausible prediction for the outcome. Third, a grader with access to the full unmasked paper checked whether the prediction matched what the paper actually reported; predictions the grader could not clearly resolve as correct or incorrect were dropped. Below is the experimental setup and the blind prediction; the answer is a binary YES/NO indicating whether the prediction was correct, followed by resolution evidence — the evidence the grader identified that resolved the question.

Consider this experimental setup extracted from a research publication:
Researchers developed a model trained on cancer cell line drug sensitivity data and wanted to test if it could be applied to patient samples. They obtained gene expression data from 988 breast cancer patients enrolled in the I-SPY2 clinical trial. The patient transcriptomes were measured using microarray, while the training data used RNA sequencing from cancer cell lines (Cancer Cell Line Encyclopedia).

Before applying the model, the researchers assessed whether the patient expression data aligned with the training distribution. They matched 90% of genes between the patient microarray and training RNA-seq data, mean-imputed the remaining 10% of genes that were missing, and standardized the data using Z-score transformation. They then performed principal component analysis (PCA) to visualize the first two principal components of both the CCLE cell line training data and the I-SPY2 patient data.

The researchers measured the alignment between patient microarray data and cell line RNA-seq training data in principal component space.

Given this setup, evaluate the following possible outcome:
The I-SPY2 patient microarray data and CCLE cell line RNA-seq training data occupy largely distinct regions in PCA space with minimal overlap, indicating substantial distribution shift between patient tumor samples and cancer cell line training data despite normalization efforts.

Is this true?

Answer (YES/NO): NO